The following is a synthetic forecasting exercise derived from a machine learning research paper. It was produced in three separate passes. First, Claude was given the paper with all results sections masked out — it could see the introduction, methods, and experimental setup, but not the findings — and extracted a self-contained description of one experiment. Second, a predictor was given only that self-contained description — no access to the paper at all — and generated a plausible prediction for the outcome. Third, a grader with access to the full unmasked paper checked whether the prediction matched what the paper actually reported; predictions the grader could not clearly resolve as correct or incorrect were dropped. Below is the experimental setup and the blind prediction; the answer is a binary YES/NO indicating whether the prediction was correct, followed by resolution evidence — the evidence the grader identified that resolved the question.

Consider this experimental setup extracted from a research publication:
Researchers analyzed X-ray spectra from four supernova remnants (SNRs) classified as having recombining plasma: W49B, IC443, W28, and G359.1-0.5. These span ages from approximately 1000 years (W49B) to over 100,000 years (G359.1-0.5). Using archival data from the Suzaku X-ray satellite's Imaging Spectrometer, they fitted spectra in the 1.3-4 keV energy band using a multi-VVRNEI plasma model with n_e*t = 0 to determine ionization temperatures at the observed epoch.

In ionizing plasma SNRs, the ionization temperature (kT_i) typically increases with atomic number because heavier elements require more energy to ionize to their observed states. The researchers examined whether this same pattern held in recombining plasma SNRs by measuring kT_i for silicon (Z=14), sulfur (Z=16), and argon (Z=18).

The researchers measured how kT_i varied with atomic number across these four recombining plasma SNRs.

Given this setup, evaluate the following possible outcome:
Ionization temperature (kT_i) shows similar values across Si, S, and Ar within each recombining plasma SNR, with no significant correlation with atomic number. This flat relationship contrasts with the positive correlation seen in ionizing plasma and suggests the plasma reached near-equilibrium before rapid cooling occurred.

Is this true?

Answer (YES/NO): NO